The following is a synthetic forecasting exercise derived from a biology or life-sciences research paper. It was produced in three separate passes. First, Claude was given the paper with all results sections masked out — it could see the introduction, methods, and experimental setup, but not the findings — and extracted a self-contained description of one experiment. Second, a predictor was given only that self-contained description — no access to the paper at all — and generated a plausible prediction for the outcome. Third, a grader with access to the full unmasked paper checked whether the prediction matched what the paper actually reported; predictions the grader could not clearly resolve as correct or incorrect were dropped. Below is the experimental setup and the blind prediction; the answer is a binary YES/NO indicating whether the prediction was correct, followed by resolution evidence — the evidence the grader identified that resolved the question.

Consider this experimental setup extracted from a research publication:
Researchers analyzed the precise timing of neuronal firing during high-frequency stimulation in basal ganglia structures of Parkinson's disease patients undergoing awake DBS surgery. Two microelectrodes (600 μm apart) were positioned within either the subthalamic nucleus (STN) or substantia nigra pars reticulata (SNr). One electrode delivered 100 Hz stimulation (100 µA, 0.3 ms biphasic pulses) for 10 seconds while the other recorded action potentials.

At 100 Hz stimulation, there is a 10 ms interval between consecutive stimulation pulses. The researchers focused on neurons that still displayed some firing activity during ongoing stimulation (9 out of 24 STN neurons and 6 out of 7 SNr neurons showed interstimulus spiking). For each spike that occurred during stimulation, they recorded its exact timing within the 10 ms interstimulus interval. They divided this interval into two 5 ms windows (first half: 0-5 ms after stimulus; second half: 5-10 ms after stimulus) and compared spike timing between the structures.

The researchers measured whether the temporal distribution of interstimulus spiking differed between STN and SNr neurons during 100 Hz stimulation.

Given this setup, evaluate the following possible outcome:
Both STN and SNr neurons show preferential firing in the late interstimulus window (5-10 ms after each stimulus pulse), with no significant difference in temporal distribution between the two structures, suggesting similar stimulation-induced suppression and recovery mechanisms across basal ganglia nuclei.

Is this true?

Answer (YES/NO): NO